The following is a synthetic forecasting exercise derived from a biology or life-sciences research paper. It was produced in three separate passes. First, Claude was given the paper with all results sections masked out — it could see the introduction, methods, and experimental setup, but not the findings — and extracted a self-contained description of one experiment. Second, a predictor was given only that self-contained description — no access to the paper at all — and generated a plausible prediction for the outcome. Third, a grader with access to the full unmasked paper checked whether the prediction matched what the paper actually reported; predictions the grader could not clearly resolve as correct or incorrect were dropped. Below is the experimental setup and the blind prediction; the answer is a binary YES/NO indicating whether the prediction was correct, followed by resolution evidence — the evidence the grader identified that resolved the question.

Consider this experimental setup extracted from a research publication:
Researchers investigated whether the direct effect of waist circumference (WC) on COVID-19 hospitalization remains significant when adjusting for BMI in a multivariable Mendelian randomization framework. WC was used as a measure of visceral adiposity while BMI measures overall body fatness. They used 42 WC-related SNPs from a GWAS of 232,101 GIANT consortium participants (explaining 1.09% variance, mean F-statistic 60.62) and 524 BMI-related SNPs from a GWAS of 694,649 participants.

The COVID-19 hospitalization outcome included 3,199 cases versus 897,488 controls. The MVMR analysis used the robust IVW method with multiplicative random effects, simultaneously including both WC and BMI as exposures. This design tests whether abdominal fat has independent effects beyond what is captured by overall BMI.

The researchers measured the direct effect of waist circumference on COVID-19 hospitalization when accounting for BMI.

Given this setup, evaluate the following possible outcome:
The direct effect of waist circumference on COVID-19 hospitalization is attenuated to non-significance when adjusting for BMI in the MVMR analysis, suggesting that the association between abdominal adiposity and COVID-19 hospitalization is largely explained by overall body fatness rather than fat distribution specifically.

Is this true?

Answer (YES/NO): YES